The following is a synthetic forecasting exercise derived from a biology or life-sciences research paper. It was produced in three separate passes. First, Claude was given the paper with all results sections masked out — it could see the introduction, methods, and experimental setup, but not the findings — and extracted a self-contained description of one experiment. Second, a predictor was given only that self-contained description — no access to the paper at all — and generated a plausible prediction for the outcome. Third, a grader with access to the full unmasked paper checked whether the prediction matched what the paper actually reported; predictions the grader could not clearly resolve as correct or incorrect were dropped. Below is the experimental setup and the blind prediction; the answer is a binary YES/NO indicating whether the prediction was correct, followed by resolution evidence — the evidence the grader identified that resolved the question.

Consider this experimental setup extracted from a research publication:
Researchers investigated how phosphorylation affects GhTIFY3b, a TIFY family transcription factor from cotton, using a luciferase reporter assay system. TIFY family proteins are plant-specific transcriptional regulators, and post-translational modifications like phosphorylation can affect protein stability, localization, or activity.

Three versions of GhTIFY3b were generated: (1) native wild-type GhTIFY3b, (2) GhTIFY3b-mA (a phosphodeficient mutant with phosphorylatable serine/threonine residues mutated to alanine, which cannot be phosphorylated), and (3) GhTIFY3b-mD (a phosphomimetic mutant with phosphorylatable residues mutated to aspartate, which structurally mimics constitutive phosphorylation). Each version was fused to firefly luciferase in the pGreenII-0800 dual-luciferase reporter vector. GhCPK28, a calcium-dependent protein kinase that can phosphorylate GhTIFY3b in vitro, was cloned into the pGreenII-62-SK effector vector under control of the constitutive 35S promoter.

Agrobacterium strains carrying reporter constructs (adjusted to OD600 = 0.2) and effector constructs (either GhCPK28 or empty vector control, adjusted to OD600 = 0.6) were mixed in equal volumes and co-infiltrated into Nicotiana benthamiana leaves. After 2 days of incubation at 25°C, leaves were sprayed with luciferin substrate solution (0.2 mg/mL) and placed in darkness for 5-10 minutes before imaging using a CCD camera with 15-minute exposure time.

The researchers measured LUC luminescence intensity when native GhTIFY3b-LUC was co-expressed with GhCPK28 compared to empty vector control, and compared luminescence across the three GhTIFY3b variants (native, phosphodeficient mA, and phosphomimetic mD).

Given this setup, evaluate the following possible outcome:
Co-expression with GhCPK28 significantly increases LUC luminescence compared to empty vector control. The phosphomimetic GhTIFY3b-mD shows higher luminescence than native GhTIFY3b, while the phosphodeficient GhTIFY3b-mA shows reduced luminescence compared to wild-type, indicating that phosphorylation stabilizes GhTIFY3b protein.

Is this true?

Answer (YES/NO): NO